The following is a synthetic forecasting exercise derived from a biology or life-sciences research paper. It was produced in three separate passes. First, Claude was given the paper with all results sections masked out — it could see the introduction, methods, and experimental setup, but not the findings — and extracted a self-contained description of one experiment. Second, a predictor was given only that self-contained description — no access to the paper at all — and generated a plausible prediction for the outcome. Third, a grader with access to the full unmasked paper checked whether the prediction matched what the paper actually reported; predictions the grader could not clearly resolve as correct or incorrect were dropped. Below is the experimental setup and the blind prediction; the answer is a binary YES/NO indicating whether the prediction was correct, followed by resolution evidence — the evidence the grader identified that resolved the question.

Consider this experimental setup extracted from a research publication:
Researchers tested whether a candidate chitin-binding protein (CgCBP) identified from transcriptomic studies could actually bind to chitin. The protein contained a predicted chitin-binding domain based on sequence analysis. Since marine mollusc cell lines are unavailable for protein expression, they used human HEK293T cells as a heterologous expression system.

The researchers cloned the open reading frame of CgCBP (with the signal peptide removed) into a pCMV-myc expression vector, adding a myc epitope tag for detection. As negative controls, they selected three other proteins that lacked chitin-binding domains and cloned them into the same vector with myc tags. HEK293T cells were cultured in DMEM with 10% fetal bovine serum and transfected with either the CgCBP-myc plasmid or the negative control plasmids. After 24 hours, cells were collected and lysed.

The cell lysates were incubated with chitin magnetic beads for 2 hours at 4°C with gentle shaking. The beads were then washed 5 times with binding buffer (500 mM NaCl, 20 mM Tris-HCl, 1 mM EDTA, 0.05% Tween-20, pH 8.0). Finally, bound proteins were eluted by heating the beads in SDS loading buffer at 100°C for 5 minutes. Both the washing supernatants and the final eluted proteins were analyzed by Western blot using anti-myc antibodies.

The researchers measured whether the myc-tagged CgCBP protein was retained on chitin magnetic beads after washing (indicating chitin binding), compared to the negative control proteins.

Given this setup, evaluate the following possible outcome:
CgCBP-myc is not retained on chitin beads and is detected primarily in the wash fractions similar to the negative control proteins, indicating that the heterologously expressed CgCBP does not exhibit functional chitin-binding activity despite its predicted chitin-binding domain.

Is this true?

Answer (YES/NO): NO